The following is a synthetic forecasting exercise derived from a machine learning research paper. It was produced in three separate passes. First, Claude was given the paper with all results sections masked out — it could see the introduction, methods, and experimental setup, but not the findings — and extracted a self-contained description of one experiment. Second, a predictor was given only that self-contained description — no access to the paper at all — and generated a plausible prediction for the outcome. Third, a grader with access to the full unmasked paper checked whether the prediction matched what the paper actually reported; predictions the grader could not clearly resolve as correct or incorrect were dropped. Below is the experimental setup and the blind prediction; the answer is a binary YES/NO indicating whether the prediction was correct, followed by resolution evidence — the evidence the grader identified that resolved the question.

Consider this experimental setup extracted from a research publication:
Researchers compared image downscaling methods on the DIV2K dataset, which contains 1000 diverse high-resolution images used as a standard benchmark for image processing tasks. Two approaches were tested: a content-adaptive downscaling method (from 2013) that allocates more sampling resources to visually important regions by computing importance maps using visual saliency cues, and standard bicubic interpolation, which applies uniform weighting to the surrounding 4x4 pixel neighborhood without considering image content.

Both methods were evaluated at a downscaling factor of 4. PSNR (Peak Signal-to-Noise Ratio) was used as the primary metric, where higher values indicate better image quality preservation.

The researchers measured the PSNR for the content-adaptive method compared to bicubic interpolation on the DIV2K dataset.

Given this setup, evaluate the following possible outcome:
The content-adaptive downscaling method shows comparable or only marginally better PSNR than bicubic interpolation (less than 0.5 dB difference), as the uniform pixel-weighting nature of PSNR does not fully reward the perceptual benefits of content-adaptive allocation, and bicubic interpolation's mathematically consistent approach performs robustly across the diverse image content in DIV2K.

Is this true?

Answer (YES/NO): NO